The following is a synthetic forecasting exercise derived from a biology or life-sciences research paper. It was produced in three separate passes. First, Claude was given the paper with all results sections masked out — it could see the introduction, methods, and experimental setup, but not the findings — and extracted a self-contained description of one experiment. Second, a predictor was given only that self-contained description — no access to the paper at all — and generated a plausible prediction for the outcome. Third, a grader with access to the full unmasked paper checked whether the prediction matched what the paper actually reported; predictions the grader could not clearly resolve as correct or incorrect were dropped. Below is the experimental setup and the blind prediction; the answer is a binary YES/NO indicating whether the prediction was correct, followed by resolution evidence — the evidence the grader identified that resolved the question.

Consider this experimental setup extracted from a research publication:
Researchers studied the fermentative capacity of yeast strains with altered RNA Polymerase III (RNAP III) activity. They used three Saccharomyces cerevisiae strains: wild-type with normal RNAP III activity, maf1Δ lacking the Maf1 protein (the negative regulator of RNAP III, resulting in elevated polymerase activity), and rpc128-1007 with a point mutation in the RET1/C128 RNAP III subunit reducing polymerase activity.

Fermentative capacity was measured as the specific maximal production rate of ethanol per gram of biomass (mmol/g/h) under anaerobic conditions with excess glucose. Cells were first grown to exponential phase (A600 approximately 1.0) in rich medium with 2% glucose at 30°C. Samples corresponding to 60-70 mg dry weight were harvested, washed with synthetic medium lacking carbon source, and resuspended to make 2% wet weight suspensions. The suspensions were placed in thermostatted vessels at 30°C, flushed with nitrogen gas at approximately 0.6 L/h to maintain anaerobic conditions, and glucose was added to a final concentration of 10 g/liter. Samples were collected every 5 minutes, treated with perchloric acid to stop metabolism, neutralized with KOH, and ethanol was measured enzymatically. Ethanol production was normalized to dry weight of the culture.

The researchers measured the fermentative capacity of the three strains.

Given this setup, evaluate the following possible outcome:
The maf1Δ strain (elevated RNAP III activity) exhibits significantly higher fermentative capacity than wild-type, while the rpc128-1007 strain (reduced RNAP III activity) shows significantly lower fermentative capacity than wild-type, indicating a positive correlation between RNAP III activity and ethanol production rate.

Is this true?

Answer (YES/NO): NO